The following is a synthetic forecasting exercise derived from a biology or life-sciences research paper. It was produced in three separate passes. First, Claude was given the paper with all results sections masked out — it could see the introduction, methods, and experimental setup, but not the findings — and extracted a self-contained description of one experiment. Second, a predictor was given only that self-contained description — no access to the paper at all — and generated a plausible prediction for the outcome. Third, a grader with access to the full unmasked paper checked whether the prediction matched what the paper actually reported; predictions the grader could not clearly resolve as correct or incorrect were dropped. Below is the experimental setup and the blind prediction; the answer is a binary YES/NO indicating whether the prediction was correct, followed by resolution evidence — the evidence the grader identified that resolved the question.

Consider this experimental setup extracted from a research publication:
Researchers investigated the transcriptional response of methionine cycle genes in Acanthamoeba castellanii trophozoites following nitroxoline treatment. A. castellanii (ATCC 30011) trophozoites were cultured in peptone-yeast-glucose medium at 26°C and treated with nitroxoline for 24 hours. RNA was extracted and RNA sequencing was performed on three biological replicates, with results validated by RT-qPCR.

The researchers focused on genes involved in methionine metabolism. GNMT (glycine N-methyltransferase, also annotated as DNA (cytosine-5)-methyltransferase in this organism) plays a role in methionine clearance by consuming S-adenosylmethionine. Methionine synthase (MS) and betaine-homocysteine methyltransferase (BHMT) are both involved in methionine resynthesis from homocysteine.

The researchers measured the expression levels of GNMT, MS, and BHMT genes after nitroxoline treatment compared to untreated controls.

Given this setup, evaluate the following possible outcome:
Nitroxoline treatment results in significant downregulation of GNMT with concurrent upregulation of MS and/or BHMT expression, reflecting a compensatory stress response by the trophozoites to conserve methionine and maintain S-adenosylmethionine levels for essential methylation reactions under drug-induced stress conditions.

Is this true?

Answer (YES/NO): YES